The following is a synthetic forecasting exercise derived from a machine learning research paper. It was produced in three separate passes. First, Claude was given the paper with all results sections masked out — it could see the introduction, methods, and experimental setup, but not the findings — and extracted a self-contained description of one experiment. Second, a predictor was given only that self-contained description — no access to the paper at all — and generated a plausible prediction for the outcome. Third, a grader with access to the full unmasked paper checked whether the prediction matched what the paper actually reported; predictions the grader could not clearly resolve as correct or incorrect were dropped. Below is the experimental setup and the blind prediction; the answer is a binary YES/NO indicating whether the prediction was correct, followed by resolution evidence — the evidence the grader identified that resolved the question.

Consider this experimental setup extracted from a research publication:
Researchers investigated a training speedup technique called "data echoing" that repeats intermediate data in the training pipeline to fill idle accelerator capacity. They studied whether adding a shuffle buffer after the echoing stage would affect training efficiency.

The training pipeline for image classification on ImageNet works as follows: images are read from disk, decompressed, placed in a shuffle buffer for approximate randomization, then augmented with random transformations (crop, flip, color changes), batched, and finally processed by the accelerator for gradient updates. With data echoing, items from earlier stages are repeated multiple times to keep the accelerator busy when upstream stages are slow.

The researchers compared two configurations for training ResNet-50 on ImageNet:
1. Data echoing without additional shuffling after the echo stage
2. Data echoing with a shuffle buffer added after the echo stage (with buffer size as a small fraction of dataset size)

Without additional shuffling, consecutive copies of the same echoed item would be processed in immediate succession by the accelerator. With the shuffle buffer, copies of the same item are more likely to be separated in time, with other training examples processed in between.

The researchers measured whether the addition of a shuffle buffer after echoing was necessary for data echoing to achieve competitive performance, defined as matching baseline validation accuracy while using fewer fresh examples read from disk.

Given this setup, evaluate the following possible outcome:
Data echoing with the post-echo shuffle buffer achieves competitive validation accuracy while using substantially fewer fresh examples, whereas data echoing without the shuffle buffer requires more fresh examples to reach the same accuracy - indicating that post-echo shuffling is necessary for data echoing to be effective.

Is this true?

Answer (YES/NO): NO